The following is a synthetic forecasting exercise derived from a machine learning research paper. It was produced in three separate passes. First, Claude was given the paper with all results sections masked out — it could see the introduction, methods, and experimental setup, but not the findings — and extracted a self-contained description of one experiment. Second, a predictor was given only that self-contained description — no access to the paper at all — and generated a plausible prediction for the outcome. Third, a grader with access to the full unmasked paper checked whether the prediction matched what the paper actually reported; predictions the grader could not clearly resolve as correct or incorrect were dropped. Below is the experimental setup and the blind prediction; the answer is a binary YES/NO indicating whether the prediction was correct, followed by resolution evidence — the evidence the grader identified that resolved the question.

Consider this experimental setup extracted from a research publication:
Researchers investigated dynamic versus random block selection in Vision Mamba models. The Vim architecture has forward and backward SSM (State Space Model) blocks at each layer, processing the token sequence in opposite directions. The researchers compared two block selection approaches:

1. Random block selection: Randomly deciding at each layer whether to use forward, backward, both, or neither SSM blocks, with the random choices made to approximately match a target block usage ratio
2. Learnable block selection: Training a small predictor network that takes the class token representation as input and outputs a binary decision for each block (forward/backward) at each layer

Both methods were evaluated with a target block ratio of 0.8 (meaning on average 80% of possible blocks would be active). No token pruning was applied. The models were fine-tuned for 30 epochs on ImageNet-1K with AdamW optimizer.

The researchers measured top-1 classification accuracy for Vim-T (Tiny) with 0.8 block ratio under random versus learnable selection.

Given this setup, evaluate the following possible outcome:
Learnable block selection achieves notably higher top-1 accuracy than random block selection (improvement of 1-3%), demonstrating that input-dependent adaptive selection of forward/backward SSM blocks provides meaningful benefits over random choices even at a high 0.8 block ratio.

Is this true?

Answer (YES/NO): NO